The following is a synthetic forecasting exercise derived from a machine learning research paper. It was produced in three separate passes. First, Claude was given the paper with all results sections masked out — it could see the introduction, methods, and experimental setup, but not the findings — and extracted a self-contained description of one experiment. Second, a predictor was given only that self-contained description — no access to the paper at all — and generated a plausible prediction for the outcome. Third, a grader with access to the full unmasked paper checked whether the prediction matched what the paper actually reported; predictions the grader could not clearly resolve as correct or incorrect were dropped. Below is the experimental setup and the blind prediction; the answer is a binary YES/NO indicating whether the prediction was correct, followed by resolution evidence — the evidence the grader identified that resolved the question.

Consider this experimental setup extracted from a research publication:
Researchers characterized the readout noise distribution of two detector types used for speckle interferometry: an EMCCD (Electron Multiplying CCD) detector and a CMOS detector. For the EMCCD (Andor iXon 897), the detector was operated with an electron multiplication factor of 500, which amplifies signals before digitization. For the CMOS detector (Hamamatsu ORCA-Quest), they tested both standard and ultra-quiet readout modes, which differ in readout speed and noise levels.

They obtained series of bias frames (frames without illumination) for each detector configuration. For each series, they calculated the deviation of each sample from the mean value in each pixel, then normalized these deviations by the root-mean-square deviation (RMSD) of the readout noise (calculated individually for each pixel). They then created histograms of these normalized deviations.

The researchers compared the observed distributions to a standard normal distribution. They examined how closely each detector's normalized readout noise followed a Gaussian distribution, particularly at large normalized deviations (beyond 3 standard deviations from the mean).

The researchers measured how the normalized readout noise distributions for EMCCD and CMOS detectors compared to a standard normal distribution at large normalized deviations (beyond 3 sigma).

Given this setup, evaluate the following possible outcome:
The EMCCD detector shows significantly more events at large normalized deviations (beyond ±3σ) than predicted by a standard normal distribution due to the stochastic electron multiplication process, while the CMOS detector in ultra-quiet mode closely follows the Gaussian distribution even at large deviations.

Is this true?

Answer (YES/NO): NO